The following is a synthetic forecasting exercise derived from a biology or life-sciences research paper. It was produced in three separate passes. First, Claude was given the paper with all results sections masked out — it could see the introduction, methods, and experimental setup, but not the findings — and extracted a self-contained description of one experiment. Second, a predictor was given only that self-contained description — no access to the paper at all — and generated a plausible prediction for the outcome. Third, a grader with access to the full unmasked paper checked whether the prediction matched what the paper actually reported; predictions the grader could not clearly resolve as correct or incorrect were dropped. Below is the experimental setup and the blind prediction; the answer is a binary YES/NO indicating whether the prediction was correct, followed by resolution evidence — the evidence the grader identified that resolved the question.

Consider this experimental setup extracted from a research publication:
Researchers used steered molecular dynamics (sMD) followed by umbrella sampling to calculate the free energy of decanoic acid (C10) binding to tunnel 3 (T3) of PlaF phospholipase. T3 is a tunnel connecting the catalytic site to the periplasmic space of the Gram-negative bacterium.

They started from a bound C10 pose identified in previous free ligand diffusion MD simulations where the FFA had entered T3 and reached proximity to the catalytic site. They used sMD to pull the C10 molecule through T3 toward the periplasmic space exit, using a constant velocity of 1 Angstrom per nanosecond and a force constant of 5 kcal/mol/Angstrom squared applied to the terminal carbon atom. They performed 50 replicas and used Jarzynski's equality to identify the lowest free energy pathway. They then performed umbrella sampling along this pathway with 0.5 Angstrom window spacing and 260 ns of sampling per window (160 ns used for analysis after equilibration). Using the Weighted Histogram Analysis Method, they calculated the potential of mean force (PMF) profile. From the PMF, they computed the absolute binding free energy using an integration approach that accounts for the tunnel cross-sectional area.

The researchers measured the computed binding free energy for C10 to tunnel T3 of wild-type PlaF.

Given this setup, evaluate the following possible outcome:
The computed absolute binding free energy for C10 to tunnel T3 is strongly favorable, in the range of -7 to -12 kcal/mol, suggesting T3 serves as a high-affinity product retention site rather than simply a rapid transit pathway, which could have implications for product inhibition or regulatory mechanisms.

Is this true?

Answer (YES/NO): NO